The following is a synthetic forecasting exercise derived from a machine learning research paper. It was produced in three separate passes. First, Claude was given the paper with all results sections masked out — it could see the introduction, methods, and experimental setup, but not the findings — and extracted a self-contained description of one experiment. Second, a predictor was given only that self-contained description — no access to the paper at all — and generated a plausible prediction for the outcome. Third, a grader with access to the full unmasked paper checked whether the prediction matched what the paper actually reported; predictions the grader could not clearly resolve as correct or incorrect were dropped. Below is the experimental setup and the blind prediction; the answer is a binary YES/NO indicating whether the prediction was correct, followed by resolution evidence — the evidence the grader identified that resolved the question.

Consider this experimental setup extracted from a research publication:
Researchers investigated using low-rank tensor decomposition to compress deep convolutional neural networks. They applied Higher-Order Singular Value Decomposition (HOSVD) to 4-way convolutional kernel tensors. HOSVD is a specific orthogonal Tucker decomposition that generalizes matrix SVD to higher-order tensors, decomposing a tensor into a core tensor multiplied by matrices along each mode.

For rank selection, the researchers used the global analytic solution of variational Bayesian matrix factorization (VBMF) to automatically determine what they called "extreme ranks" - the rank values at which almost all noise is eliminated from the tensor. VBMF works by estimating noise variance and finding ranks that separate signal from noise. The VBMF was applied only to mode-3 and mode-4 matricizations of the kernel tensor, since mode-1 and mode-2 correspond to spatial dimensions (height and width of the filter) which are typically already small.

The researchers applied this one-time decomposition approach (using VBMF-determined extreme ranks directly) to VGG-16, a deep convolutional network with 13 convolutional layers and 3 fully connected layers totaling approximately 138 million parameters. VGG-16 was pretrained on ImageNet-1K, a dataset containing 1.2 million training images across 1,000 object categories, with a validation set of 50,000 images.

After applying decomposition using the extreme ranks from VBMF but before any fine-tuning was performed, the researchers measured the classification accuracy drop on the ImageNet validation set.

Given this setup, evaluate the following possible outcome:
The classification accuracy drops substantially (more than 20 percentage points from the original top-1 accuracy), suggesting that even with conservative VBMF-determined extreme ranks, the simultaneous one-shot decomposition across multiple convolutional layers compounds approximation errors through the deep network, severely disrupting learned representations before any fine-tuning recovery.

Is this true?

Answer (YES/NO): YES